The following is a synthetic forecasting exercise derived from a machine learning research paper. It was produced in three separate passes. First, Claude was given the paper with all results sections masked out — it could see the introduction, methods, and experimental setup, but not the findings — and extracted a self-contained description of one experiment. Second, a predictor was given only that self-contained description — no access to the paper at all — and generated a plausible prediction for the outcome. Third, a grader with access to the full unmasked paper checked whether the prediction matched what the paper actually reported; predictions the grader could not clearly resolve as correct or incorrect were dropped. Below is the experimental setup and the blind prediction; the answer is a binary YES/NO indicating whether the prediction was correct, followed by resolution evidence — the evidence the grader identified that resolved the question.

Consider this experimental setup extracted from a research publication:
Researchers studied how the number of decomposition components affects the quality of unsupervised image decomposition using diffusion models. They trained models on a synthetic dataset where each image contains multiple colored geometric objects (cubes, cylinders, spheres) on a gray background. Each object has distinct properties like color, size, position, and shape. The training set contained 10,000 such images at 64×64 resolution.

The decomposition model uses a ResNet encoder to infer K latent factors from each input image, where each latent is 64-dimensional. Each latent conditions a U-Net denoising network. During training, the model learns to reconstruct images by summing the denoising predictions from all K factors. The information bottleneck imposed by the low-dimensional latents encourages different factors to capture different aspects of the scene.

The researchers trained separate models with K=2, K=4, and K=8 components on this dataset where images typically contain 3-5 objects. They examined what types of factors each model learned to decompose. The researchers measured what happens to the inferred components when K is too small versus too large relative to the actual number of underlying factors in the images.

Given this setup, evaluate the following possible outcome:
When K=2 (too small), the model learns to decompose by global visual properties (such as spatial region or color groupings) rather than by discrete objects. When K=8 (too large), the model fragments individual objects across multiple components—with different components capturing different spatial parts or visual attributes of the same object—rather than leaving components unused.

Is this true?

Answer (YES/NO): NO